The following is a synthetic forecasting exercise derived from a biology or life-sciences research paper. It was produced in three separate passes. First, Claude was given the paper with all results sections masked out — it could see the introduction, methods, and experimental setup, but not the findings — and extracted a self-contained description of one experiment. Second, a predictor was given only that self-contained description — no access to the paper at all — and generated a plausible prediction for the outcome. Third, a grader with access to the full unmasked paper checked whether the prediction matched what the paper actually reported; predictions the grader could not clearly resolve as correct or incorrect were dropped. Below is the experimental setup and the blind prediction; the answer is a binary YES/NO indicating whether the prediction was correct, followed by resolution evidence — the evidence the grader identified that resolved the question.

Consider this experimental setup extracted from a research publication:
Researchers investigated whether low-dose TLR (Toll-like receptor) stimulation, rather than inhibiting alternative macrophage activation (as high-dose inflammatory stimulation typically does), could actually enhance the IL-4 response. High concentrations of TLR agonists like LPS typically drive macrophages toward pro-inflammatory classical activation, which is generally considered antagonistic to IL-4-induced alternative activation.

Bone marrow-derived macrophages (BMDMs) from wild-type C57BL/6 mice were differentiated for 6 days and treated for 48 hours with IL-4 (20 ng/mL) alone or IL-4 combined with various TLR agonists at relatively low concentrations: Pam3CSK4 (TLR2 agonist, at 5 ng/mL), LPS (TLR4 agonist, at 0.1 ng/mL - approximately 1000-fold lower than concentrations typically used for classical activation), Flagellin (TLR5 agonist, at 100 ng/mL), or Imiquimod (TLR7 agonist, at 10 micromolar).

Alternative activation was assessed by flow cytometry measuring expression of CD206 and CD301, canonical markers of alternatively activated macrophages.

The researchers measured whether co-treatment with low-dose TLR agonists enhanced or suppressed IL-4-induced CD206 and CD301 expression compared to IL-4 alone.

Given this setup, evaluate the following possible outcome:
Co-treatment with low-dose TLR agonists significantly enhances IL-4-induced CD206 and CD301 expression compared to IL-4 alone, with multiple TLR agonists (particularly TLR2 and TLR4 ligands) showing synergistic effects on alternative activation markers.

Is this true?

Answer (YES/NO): YES